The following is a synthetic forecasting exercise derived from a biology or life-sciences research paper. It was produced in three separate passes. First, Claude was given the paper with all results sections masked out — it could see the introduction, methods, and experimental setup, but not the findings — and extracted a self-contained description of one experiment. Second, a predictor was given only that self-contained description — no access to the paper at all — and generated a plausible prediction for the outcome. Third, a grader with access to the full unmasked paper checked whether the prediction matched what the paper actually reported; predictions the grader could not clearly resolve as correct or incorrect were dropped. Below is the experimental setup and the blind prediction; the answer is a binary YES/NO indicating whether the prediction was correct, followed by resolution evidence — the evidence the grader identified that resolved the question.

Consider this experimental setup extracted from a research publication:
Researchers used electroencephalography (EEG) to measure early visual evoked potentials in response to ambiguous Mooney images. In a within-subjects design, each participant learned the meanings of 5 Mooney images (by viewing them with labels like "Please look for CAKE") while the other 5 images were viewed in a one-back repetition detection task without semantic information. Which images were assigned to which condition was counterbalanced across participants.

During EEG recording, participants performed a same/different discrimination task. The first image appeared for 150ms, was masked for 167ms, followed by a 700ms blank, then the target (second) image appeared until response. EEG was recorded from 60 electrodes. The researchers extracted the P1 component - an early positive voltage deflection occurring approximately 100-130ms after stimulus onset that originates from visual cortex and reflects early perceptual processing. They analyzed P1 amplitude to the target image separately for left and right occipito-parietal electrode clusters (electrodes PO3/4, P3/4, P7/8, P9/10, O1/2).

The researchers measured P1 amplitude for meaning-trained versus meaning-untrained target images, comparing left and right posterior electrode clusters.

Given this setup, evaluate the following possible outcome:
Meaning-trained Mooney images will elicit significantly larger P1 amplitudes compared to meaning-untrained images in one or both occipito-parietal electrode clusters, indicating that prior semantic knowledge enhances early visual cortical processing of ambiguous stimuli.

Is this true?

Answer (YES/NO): YES